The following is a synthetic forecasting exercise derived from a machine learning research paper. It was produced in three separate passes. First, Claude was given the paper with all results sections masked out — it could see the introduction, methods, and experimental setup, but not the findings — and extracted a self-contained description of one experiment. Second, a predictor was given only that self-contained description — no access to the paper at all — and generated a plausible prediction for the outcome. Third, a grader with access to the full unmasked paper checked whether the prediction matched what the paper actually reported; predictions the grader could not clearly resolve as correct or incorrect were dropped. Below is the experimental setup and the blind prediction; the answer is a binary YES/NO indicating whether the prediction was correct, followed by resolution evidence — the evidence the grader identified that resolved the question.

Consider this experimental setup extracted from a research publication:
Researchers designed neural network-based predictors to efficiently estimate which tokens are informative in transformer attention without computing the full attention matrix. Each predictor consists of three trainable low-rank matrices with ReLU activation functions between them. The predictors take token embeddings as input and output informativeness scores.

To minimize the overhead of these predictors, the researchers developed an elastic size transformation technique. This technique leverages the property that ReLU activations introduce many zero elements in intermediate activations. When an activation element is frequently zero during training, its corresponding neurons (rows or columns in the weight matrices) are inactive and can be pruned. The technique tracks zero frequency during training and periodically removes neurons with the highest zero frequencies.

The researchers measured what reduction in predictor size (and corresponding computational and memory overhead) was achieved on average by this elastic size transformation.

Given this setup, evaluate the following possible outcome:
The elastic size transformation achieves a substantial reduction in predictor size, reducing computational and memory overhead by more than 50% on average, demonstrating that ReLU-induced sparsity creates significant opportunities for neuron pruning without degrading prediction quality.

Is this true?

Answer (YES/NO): YES